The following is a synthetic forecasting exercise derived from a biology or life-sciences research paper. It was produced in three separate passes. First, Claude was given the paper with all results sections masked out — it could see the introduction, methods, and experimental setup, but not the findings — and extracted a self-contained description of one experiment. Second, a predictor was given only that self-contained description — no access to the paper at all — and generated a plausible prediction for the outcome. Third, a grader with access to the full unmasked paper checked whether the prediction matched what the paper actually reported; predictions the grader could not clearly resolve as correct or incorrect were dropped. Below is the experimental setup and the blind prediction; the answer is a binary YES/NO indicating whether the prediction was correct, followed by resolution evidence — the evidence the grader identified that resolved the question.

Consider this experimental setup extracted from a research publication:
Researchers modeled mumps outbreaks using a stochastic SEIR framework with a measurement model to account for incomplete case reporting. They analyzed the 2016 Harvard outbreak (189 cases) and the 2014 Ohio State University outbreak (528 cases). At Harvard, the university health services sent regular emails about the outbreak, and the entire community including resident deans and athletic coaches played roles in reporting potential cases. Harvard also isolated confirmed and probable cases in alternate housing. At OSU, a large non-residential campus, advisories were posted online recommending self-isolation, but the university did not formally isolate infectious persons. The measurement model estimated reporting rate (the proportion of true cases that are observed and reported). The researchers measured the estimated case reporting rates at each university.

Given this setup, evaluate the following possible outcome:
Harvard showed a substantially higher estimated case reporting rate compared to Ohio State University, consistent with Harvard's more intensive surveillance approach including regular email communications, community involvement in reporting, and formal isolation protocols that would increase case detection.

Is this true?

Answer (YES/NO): YES